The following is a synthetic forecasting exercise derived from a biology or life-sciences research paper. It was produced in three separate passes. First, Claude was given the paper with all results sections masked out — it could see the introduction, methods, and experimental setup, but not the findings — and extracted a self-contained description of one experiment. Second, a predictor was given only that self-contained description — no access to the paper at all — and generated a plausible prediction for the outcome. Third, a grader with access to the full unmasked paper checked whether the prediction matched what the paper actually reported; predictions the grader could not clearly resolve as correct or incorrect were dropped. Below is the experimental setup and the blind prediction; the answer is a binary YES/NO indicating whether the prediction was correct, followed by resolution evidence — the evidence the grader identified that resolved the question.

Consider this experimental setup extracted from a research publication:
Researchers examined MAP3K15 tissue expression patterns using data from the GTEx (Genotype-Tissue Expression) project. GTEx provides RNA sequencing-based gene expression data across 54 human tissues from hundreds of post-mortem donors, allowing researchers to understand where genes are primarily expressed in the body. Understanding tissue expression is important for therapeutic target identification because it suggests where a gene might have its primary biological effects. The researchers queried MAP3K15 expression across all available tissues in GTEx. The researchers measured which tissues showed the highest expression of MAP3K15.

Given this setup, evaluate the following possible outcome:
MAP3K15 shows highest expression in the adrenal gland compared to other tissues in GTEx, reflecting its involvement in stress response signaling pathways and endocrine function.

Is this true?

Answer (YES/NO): YES